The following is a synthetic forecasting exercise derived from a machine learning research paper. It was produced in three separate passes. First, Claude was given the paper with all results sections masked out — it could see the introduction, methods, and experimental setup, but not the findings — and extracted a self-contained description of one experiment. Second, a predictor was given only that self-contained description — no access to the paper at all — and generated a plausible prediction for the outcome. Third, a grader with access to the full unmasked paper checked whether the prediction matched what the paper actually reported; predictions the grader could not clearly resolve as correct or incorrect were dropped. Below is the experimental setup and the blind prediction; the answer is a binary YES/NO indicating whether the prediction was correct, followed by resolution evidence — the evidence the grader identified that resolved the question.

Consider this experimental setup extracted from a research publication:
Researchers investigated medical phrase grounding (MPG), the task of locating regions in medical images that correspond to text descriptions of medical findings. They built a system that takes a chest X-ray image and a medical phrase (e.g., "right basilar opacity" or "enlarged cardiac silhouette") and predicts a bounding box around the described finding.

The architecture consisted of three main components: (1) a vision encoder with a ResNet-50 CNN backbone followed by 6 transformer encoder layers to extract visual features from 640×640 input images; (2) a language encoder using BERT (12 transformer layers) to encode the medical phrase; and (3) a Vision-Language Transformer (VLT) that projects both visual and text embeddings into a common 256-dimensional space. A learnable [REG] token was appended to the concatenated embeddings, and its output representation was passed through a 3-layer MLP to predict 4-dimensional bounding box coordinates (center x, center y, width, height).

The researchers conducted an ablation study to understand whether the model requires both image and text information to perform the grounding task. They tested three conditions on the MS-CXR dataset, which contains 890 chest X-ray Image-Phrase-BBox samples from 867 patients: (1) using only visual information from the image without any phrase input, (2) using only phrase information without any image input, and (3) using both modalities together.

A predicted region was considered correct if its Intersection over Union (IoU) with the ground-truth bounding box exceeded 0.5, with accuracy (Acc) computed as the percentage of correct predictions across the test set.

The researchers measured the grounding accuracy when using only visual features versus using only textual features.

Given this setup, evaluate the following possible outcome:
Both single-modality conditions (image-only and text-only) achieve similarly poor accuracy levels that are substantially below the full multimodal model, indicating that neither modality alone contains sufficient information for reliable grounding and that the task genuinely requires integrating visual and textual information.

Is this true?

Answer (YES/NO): YES